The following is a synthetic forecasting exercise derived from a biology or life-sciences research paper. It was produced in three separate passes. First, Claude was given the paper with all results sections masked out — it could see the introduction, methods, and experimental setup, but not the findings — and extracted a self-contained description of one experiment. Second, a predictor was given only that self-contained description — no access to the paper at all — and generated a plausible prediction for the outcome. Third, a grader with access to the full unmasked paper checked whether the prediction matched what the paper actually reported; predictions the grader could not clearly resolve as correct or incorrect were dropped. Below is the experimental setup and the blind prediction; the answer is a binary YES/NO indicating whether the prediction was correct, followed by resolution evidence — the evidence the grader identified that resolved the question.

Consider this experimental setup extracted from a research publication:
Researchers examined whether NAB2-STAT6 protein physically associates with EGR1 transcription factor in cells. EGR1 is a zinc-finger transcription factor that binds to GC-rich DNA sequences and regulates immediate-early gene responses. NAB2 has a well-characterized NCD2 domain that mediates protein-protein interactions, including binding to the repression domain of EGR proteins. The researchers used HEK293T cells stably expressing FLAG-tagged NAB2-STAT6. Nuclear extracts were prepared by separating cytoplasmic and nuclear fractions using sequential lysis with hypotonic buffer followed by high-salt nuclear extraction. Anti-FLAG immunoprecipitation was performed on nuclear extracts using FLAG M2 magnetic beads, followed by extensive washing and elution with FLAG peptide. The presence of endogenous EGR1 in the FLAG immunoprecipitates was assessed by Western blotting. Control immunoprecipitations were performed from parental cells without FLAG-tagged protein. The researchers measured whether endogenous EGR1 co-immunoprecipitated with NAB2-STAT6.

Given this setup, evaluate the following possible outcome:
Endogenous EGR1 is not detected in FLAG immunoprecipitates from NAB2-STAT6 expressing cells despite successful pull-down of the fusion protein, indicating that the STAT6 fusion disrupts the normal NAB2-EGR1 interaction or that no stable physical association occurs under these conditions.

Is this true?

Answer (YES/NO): NO